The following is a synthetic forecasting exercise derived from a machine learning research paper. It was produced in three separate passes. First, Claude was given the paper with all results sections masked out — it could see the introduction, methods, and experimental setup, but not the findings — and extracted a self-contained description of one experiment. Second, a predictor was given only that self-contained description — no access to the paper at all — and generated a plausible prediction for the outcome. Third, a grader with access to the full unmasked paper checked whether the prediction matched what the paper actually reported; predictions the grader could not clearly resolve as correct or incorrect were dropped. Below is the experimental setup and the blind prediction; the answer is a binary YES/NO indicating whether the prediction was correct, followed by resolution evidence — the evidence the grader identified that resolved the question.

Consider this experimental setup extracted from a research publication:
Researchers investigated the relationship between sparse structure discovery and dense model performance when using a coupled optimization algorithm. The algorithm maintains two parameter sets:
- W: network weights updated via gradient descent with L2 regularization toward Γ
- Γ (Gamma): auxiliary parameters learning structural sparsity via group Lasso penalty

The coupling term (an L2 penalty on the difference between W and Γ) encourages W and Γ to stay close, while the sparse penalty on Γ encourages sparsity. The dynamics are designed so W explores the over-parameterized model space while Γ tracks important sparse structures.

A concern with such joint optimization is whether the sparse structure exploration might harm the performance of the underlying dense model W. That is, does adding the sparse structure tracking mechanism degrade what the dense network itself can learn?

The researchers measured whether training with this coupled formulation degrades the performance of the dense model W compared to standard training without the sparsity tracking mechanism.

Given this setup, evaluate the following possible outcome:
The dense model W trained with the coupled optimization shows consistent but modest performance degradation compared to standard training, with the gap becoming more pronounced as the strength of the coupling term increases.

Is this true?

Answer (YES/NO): NO